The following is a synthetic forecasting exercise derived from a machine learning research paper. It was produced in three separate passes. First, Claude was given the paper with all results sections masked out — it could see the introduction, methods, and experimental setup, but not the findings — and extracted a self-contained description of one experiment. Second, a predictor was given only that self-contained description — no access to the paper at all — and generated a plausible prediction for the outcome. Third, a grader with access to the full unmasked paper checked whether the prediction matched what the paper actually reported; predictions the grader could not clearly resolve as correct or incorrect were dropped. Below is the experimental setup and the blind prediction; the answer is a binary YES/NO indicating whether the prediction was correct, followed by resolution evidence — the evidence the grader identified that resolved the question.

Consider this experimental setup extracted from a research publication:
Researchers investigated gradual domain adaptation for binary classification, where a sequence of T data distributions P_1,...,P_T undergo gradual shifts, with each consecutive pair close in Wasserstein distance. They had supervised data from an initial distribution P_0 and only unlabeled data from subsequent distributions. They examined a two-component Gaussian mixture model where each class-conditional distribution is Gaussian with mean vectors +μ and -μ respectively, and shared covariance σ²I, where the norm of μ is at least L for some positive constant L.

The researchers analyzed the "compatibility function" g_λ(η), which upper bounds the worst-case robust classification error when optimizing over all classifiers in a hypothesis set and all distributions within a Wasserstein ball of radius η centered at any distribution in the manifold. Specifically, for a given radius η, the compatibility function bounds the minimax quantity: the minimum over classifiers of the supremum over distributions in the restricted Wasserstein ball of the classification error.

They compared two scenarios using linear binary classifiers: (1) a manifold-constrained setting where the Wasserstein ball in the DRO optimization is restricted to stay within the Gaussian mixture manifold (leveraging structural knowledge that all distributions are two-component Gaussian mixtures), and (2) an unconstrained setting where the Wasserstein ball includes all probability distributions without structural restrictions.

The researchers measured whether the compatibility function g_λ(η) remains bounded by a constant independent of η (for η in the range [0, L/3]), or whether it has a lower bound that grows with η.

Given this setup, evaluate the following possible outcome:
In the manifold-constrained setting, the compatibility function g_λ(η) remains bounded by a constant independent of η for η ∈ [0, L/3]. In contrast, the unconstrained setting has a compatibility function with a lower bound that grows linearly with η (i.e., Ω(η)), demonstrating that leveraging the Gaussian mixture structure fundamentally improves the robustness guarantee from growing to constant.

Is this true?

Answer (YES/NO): NO